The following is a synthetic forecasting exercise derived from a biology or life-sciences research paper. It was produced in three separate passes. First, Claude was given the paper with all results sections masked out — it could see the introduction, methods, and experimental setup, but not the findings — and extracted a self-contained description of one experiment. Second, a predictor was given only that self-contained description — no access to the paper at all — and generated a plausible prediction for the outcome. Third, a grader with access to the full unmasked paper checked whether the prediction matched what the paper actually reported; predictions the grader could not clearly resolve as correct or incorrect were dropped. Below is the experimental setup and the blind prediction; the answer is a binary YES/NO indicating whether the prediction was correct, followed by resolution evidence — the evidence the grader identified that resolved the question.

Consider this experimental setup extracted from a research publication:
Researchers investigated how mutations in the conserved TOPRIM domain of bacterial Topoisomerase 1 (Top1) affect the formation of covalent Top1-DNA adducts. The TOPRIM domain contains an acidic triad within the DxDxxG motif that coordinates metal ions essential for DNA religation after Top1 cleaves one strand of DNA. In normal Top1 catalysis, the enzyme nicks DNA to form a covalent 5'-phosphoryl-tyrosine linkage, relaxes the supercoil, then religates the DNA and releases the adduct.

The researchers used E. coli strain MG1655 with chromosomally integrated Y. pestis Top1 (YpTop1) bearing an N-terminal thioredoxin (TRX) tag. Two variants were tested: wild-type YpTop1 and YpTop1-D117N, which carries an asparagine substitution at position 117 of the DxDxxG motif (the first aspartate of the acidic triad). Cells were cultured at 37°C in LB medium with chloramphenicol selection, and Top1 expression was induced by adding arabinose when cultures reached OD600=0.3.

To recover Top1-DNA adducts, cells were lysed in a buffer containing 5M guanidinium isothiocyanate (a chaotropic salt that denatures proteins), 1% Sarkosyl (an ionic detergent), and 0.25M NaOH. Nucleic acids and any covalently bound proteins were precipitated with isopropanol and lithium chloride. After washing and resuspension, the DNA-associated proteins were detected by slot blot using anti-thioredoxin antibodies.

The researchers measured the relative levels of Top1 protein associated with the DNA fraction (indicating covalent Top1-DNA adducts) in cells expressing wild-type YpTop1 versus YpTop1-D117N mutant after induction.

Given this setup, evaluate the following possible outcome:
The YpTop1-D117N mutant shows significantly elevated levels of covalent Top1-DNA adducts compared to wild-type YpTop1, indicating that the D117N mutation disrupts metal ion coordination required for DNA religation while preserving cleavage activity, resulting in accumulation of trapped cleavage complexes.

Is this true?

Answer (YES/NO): YES